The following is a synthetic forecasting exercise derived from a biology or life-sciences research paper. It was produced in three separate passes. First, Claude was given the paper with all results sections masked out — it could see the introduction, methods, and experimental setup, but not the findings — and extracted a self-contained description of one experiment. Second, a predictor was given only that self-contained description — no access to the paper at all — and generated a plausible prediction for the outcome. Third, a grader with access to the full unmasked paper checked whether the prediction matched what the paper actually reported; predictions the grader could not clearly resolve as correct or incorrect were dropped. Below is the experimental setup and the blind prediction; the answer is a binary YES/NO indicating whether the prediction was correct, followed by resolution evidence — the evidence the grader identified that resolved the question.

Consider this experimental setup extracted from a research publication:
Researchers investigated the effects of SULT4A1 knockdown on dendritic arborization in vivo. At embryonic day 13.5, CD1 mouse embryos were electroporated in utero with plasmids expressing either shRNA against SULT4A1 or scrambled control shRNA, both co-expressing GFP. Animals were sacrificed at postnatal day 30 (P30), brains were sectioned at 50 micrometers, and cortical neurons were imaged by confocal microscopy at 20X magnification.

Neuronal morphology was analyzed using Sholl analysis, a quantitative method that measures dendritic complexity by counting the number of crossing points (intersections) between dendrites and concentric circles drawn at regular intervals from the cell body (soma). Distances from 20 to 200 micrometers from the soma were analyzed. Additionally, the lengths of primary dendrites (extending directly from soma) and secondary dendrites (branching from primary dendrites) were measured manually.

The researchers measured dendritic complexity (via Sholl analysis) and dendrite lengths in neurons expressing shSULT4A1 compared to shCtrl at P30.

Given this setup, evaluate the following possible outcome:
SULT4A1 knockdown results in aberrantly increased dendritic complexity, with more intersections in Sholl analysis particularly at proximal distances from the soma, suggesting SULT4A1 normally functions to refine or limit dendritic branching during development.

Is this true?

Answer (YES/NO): NO